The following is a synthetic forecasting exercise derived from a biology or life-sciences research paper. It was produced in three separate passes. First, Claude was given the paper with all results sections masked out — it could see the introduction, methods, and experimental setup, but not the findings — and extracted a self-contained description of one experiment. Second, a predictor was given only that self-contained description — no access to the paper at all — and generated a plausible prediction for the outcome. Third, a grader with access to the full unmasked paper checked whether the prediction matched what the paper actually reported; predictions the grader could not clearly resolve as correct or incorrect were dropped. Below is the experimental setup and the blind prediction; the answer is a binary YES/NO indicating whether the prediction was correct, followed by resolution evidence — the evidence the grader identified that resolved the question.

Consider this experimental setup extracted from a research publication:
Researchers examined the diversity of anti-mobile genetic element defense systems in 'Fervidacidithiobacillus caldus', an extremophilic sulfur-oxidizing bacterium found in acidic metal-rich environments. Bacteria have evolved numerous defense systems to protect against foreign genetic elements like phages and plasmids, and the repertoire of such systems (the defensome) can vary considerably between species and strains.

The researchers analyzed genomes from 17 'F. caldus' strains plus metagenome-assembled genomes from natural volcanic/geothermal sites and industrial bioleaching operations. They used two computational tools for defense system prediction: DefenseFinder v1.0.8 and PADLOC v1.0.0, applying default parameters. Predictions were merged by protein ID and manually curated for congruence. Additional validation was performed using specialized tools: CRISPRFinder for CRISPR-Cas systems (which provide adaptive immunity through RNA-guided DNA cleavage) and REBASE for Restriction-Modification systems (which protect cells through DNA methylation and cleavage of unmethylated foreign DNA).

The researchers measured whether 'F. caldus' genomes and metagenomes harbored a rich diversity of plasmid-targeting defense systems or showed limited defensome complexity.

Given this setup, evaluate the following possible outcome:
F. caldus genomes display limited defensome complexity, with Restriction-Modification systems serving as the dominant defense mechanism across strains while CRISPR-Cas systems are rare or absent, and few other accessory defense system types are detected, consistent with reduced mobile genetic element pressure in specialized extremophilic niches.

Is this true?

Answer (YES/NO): NO